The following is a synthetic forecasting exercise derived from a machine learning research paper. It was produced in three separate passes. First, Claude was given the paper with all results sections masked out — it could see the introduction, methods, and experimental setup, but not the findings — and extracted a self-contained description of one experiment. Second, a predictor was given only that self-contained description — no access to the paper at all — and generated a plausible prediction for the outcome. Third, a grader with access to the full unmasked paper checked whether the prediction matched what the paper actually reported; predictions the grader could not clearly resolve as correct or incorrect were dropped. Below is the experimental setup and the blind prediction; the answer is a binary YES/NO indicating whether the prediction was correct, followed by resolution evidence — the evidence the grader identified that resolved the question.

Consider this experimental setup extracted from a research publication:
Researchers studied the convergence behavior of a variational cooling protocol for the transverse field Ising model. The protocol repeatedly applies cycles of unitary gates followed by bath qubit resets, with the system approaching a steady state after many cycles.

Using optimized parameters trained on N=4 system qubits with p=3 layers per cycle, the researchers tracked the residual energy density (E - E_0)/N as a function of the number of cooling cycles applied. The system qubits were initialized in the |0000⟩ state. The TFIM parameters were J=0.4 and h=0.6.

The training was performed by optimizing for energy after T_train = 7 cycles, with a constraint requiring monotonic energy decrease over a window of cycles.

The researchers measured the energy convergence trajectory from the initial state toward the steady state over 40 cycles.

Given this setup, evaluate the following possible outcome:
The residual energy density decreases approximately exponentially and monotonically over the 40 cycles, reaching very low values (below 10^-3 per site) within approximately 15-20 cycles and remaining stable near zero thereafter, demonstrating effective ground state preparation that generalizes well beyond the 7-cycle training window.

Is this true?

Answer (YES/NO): NO